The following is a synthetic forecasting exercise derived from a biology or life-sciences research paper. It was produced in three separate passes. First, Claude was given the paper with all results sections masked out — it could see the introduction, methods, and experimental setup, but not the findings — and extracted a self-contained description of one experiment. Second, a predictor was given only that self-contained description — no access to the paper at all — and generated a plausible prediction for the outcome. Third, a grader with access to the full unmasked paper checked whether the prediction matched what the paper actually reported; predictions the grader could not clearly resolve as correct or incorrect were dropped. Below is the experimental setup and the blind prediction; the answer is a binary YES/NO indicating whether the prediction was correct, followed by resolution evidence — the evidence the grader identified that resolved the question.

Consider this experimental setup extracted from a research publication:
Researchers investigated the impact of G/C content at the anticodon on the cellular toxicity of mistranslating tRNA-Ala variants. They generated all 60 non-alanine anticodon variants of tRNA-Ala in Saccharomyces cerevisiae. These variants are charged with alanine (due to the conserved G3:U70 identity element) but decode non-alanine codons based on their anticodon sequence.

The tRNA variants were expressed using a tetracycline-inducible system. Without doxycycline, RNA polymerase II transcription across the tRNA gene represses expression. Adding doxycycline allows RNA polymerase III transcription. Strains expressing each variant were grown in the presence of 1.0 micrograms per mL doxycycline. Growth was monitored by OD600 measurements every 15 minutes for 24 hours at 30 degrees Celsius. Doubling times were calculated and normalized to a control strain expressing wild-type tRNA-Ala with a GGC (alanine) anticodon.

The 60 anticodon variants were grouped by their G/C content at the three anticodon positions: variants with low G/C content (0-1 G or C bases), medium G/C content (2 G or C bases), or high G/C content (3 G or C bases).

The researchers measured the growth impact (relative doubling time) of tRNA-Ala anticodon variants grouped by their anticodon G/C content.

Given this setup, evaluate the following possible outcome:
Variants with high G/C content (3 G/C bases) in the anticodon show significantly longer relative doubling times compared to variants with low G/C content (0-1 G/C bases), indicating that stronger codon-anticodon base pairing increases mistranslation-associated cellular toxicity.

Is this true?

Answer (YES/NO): YES